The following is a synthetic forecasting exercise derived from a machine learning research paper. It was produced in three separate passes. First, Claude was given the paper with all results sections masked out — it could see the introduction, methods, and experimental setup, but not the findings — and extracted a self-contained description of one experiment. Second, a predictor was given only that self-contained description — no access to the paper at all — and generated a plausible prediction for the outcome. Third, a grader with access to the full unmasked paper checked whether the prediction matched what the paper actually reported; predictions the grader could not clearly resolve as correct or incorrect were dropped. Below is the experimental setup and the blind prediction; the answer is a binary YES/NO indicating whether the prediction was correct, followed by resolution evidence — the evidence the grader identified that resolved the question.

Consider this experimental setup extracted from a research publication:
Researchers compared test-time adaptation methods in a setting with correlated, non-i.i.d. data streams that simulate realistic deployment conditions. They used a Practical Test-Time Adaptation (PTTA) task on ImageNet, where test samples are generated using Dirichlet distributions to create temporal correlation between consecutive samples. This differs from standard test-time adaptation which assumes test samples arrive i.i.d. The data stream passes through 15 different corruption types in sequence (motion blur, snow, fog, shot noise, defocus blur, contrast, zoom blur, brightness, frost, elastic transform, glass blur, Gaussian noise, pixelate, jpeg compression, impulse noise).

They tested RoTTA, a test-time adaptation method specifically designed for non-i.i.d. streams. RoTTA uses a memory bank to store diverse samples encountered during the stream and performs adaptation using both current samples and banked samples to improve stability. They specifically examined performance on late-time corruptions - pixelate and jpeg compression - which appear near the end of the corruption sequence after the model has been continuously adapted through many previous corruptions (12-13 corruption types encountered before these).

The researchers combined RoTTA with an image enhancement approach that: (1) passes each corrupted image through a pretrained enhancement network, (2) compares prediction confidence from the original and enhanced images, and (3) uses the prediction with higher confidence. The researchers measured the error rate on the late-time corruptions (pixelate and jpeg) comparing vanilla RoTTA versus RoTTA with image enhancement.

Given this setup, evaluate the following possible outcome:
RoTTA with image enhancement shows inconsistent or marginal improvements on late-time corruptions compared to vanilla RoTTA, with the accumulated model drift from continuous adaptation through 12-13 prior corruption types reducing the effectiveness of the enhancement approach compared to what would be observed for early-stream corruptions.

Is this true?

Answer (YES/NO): NO